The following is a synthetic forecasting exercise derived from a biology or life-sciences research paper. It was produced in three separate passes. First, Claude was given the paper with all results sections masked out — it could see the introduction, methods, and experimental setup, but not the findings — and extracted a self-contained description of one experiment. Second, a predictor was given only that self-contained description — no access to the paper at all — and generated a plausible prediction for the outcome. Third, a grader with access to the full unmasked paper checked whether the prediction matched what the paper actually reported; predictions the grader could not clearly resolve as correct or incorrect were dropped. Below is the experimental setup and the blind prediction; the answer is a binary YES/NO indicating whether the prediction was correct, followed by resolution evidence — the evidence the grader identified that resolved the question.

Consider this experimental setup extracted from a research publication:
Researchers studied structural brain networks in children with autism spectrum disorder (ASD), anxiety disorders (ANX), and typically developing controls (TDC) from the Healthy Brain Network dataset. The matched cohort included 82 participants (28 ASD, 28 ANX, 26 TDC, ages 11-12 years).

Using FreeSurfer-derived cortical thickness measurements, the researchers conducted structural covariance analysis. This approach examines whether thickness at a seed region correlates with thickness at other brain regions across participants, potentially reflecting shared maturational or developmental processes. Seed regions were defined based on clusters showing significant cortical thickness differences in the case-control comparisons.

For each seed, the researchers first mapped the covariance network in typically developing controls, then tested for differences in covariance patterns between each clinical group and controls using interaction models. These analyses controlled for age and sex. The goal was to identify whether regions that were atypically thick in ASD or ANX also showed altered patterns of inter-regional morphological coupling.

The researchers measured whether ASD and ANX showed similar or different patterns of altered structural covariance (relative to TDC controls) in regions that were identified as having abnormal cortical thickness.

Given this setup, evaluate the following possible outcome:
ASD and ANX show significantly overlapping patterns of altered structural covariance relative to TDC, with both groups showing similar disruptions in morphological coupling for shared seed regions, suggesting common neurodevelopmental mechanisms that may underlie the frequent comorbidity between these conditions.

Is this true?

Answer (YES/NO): NO